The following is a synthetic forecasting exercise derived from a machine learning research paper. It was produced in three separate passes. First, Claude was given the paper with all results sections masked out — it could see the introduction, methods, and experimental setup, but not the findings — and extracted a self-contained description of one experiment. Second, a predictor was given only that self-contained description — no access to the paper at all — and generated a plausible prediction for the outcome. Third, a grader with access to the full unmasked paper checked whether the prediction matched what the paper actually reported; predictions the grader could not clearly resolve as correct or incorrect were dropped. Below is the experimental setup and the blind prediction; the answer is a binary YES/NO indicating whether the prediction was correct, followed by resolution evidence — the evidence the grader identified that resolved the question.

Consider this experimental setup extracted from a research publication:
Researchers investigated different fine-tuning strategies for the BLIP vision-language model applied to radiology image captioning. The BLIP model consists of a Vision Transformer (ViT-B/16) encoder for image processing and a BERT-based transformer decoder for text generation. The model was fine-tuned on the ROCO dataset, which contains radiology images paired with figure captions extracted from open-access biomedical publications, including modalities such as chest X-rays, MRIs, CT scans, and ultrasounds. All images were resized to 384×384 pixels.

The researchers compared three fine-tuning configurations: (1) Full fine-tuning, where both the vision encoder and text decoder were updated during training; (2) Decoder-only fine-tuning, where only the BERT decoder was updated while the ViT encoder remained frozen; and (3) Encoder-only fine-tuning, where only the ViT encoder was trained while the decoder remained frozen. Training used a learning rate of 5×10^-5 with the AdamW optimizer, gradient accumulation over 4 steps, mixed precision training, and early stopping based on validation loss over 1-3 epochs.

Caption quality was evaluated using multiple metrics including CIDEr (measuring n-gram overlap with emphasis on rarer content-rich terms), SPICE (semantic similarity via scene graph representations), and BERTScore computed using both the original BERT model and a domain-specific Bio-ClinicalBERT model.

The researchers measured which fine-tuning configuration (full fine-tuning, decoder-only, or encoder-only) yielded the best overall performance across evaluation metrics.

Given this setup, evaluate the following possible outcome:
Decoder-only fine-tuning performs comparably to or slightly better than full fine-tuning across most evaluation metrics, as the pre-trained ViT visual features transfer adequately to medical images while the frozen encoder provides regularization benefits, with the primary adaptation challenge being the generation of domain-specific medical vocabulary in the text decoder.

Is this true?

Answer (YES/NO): NO